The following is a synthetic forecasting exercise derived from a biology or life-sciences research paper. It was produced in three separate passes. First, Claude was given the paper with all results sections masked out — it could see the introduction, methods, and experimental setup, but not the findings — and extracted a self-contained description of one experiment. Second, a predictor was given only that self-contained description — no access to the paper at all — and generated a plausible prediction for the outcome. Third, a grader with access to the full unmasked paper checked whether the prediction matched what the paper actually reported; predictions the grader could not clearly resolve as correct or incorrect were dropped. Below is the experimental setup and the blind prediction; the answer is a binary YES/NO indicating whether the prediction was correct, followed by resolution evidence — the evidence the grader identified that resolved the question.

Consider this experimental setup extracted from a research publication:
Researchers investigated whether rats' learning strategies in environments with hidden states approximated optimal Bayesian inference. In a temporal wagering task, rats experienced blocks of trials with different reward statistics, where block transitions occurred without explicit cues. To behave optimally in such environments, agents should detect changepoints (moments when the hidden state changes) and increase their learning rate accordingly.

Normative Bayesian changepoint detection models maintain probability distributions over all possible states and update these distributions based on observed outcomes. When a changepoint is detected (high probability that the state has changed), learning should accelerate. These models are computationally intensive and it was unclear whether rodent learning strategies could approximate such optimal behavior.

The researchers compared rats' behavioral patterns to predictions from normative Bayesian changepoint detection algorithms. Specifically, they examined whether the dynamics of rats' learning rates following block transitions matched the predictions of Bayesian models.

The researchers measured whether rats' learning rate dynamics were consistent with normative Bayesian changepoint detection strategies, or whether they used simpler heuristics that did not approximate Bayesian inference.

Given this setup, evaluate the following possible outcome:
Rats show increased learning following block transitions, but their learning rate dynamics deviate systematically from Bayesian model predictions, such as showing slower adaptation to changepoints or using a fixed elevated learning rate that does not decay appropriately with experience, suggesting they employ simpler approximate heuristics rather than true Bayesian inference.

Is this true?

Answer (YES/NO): NO